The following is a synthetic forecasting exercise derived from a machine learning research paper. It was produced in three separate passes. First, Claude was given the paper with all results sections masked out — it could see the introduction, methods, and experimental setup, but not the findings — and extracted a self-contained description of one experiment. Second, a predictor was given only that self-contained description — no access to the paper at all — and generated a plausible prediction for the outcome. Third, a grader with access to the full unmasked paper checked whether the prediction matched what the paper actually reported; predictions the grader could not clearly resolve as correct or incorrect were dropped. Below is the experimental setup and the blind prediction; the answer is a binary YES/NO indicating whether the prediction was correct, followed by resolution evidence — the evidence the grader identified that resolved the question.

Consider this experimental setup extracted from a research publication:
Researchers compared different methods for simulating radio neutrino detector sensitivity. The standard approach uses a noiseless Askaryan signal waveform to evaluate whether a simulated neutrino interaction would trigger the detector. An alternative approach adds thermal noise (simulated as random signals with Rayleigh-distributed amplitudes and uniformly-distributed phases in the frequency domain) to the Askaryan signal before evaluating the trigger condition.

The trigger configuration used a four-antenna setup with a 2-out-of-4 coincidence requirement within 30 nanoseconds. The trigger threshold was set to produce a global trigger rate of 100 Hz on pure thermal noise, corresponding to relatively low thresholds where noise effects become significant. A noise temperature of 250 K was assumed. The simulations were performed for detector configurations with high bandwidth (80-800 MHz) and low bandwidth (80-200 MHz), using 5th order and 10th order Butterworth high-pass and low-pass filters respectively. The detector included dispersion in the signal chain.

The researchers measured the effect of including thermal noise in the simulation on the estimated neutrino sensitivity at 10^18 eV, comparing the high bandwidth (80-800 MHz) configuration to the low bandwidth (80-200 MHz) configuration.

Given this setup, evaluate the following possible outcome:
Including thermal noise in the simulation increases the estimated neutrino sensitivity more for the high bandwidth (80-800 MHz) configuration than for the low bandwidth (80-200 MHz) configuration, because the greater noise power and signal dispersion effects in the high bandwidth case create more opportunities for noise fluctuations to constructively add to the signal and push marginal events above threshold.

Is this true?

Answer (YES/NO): YES